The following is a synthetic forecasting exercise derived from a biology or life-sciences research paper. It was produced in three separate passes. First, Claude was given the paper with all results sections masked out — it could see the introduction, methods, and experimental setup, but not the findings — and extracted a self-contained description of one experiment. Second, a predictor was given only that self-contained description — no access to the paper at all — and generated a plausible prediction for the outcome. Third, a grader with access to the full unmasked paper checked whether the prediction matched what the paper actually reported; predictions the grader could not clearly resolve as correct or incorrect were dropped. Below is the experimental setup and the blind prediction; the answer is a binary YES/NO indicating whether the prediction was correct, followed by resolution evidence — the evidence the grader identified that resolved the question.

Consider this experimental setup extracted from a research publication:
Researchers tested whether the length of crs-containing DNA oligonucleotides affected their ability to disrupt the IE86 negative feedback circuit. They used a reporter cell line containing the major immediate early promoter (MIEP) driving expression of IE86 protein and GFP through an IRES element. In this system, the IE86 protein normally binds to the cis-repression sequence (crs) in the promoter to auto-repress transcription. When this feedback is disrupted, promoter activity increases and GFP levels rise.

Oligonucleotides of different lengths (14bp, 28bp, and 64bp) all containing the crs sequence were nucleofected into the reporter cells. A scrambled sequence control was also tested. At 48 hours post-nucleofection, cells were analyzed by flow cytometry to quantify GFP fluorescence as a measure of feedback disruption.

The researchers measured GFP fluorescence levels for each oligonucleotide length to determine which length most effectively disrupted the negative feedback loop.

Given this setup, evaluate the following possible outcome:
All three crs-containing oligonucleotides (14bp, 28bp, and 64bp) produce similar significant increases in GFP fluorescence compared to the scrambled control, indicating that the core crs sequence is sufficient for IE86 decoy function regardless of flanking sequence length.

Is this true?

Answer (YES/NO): NO